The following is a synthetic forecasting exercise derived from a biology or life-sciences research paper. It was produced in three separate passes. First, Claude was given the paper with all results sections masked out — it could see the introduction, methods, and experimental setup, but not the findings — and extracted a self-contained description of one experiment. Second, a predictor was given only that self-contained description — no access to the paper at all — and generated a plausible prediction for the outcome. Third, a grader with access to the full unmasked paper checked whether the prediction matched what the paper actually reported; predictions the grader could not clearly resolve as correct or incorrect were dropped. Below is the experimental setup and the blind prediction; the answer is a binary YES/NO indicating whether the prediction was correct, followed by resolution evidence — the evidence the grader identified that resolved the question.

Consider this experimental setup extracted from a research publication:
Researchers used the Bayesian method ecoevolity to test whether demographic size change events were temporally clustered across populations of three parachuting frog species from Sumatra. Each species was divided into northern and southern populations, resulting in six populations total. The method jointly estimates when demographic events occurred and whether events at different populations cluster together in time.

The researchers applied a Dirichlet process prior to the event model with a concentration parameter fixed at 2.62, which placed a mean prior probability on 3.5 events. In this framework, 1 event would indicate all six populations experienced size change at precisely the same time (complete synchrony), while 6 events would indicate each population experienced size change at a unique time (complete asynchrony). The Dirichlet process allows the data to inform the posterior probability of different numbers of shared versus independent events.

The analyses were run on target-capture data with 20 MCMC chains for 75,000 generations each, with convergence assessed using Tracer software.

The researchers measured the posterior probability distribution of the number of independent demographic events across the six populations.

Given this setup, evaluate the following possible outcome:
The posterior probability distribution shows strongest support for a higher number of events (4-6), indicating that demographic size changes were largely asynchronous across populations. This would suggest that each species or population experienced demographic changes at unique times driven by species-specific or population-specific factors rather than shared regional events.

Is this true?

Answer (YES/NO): NO